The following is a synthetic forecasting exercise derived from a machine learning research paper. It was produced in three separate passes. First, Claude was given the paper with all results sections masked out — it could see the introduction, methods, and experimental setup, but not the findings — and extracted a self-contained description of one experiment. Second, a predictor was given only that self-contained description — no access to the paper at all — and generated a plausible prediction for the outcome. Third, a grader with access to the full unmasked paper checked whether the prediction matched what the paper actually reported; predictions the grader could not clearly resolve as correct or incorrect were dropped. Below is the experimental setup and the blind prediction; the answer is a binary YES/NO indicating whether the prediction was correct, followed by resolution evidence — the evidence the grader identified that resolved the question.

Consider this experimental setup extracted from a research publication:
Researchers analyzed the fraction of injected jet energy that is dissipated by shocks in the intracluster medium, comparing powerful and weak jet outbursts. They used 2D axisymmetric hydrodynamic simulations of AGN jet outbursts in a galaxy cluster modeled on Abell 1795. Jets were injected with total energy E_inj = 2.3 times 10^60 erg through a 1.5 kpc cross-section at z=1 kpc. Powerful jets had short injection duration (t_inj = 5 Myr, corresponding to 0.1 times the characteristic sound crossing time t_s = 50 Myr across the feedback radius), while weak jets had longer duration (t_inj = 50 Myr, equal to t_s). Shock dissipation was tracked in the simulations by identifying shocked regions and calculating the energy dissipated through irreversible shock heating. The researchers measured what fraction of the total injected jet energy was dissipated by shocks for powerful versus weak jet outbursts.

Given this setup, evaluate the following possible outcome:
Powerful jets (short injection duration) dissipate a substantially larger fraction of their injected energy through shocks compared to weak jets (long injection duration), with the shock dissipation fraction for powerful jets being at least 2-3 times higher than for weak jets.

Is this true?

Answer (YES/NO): YES